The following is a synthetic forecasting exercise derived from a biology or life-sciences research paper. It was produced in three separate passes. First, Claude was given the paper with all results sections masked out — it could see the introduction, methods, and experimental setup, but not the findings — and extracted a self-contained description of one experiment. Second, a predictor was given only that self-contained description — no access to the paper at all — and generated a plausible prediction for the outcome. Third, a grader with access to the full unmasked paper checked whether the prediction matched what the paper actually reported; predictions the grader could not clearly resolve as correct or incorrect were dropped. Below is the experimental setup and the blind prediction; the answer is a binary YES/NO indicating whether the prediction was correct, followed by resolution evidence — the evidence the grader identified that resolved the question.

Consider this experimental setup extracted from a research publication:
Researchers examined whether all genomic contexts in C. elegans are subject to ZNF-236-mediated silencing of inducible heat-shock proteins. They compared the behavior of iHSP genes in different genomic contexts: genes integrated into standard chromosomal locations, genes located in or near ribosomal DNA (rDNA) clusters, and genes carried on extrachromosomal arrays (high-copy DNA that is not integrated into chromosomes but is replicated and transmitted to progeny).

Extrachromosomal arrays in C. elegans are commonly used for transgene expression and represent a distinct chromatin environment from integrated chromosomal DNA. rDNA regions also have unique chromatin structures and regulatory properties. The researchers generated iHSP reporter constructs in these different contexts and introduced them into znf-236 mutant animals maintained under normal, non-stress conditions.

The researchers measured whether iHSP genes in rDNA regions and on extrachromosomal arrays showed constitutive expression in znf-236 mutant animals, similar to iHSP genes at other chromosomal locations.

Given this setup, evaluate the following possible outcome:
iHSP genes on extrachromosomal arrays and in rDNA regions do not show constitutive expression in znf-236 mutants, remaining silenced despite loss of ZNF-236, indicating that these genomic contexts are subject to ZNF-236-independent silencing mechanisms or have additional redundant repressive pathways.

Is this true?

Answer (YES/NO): YES